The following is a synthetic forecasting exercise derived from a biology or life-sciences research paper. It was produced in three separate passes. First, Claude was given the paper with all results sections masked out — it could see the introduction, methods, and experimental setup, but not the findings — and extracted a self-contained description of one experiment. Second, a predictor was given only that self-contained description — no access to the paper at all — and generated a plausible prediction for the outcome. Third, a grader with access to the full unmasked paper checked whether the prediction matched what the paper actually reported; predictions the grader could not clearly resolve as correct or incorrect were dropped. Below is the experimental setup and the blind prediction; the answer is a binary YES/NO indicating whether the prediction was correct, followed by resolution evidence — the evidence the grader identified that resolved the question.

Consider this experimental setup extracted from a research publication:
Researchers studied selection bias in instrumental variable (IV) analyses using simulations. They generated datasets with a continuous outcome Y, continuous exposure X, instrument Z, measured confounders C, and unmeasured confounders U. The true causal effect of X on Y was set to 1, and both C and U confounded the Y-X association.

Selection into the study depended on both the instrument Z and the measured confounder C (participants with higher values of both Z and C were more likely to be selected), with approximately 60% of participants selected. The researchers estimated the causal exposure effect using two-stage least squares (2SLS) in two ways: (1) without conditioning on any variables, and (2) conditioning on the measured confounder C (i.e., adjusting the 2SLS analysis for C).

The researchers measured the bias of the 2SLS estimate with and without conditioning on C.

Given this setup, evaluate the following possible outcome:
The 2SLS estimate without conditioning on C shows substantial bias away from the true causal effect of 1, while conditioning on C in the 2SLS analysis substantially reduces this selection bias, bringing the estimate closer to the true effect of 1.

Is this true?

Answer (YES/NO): YES